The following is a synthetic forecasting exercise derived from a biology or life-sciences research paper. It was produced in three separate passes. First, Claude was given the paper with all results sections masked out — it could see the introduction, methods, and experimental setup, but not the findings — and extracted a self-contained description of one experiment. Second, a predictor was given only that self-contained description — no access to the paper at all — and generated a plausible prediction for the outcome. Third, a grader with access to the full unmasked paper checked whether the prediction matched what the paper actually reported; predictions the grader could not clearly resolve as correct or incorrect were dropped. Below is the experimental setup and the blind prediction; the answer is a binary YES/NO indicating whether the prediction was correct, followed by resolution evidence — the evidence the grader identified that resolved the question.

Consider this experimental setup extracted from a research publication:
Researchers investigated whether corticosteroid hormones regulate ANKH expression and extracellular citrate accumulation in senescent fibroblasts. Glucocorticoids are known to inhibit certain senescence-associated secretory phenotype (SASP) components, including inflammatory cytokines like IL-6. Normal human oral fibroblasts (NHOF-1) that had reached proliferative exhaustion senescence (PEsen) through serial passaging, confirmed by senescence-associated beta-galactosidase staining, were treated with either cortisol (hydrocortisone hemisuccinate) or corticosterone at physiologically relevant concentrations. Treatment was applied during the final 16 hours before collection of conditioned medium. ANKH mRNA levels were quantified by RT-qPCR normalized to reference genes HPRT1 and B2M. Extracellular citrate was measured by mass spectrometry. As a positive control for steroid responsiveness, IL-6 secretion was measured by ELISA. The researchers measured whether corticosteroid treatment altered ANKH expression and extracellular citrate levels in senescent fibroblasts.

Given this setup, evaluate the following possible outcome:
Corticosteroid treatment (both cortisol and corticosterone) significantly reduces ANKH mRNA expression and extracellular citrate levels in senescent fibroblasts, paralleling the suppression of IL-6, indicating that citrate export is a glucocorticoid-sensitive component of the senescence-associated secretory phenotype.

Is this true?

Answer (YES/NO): NO